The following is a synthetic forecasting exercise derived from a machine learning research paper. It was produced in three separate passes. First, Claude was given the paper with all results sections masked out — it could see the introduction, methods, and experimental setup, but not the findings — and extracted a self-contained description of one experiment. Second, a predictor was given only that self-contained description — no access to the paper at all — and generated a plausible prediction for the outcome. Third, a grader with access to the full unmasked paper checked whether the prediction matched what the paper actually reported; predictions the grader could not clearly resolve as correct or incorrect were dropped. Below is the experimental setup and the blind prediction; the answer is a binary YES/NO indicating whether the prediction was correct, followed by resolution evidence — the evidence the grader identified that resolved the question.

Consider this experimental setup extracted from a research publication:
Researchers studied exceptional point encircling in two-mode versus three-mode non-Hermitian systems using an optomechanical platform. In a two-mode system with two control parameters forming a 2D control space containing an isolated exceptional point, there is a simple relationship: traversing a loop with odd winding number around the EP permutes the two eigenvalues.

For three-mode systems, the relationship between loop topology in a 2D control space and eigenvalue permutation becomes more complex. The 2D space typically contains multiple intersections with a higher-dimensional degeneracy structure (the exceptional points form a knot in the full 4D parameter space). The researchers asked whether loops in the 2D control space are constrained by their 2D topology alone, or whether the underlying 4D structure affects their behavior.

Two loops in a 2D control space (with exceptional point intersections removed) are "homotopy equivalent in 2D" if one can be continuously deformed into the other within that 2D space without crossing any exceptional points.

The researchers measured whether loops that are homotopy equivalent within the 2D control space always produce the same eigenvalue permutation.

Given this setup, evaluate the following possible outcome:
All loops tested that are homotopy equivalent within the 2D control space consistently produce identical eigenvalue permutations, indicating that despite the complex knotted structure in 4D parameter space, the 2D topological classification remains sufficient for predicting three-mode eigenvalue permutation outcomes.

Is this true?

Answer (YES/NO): NO